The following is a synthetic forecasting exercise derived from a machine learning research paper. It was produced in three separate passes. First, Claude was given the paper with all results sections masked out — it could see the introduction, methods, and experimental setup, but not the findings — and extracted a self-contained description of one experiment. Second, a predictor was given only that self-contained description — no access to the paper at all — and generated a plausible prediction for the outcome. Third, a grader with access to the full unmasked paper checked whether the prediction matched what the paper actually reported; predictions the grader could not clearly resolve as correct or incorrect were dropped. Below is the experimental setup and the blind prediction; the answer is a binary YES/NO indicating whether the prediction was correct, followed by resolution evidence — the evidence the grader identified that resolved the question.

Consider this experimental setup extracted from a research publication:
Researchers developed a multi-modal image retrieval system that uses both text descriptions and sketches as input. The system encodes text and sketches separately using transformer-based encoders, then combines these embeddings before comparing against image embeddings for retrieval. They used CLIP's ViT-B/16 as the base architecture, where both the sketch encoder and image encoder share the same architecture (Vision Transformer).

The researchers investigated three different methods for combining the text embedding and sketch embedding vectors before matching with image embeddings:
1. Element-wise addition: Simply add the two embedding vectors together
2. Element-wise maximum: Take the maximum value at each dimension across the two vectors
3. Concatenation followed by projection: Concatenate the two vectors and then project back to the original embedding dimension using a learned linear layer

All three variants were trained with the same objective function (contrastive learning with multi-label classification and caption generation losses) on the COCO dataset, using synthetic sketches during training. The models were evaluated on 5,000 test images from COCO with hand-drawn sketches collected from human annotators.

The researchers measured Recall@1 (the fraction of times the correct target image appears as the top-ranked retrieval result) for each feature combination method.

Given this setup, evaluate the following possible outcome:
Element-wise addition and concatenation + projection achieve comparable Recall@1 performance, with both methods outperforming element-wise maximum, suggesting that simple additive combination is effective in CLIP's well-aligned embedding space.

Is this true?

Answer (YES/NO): NO